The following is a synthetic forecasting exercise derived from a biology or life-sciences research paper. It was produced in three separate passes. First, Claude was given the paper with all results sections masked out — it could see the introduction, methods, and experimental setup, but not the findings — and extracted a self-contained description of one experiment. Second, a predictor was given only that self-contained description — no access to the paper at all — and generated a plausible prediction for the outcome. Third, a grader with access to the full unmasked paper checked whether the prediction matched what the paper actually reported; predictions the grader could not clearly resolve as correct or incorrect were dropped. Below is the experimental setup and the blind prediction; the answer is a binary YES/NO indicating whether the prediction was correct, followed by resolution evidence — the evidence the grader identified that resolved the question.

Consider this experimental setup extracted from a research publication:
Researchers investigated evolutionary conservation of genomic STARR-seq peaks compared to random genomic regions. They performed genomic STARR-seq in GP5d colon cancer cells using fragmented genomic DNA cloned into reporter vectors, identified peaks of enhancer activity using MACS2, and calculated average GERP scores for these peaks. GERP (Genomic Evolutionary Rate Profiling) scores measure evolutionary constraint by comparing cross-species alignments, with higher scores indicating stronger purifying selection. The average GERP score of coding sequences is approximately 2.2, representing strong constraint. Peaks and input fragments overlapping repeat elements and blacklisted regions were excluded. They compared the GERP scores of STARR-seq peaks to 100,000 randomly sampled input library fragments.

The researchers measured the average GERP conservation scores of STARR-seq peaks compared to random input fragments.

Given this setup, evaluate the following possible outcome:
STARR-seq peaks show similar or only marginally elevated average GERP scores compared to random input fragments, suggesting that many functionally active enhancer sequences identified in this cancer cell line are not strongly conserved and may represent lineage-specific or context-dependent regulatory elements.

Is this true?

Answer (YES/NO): NO